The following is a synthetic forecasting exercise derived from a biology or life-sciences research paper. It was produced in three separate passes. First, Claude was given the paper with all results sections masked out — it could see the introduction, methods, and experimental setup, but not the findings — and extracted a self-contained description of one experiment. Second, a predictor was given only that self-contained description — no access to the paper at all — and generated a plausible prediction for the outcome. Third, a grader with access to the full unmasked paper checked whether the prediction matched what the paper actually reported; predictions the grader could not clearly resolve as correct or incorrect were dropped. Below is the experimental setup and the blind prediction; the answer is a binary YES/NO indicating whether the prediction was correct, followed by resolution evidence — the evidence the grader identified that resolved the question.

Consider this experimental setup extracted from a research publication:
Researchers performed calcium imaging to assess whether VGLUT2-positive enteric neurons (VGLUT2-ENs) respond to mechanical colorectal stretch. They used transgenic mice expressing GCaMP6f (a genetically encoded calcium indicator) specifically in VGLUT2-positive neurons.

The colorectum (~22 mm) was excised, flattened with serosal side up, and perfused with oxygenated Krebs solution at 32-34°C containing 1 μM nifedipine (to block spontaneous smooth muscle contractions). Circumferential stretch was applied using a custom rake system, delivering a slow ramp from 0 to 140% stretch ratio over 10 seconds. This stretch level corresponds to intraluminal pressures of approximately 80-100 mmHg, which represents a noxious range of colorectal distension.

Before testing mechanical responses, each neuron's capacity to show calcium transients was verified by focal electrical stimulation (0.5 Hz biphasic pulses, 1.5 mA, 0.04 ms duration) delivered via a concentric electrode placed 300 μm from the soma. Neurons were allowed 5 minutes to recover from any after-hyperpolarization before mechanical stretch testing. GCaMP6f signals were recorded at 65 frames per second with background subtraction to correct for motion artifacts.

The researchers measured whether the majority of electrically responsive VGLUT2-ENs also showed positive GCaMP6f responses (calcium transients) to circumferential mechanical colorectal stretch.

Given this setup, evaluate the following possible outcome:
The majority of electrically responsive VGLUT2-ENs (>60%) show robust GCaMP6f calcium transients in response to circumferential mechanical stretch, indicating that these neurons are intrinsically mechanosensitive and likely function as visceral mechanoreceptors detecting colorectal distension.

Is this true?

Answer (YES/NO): NO